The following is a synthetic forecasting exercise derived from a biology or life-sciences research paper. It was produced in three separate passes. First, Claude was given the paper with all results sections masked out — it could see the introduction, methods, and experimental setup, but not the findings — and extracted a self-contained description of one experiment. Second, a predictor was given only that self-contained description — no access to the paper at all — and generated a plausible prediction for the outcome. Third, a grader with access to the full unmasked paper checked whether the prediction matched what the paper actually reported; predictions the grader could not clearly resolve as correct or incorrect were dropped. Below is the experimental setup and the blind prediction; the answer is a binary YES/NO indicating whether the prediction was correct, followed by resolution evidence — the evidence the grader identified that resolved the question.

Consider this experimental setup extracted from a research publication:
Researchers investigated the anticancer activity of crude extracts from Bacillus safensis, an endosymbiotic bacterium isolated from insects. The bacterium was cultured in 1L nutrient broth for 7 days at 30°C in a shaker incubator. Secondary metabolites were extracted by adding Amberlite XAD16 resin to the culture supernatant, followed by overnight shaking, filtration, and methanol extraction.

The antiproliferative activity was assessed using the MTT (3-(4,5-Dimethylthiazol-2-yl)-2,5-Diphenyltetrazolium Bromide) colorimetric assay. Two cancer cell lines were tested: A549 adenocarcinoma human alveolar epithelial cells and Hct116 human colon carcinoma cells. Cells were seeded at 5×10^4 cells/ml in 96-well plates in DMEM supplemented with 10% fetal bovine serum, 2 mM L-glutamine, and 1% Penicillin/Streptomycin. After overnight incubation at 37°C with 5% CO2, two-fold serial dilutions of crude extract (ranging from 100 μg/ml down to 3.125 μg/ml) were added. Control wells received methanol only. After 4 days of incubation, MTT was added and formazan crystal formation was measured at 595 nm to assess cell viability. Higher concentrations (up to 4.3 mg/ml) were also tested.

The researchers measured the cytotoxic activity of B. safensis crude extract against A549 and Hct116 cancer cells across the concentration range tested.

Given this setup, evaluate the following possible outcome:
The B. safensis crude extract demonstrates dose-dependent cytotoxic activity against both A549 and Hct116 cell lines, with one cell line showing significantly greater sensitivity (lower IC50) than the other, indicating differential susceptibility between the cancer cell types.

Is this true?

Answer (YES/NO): NO